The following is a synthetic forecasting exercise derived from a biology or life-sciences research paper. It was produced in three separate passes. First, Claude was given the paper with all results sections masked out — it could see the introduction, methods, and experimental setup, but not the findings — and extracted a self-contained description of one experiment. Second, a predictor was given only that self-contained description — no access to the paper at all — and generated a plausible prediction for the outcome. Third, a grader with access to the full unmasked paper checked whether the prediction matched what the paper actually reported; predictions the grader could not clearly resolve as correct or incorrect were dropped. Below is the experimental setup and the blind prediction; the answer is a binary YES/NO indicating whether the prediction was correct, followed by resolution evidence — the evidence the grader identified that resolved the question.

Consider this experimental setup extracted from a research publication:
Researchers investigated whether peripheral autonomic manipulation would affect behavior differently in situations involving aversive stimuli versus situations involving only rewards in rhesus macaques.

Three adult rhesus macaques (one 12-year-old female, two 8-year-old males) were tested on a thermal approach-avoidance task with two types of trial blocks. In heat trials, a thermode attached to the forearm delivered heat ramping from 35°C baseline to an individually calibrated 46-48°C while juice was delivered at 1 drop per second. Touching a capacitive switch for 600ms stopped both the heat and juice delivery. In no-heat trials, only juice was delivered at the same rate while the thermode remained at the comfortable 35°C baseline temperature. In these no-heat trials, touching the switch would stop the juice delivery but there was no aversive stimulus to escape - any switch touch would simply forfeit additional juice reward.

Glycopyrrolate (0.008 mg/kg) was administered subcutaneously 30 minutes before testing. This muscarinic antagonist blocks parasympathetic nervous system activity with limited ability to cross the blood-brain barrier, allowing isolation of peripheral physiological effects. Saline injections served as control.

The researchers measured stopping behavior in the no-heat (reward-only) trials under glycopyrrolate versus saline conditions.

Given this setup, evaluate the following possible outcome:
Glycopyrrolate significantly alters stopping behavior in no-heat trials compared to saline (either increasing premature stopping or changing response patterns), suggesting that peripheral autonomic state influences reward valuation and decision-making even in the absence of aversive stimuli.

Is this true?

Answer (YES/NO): NO